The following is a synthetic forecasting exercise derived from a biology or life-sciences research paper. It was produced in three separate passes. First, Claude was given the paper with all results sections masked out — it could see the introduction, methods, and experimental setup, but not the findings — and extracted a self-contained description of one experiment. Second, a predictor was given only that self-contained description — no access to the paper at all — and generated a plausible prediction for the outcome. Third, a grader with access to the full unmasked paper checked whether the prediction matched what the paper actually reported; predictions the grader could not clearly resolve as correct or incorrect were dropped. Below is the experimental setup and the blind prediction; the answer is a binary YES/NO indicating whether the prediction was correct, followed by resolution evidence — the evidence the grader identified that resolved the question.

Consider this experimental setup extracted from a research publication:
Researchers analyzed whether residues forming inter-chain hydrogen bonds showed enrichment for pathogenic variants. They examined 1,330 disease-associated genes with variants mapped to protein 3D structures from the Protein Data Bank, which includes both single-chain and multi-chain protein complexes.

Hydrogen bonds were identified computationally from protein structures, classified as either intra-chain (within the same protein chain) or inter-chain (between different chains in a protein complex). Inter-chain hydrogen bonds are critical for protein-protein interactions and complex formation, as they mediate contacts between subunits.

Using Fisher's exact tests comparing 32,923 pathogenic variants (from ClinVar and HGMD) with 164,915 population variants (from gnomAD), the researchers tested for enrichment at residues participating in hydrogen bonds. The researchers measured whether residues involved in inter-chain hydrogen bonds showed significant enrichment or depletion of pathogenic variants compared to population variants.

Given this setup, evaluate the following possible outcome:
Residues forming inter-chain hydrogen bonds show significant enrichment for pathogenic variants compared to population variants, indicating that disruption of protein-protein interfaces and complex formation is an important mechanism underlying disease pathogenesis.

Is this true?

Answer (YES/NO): NO